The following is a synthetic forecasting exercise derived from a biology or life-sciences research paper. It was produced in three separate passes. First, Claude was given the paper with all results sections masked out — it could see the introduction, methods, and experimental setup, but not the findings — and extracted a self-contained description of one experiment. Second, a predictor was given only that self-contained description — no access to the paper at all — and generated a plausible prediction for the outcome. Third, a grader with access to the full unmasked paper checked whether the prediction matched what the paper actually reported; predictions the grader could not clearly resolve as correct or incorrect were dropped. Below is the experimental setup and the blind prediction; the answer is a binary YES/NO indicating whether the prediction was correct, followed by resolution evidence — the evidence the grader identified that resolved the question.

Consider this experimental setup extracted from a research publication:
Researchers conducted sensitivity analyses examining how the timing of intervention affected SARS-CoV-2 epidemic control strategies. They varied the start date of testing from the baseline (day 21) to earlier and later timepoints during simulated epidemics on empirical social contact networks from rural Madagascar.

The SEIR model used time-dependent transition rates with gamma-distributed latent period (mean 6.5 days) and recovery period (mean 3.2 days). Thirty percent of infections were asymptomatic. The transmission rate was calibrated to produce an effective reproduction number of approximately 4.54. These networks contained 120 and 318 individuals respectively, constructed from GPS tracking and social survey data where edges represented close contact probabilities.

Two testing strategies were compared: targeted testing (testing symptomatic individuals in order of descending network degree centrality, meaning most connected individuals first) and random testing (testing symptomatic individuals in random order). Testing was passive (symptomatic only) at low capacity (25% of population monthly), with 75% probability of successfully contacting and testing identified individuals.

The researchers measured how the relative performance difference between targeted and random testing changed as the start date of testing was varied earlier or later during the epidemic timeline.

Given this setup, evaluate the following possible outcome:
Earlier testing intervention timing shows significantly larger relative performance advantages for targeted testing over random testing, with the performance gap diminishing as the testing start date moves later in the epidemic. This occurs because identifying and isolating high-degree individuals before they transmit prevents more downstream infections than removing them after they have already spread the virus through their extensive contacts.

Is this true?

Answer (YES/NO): YES